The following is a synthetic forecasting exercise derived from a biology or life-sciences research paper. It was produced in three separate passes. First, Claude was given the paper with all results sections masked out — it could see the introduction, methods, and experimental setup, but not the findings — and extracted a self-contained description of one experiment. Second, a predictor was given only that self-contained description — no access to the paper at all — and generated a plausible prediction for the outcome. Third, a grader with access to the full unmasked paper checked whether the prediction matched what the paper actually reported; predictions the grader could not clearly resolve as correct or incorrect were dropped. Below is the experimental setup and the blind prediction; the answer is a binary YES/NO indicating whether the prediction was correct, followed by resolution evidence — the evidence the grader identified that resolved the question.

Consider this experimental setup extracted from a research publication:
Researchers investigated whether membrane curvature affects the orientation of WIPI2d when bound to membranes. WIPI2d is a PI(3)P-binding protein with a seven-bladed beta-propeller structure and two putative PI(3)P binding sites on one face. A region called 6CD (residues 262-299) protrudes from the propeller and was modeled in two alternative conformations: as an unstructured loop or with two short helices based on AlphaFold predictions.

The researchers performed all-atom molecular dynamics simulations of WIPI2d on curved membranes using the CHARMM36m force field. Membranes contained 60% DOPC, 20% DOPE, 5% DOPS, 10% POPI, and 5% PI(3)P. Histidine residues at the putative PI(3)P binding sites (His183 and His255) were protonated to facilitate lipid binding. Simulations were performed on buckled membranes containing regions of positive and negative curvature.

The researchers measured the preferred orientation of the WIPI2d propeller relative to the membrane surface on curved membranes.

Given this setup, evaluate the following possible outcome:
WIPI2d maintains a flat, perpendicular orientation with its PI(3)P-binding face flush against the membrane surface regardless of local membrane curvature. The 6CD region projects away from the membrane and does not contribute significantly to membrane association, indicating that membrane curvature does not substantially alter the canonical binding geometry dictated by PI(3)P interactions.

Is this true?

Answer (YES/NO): NO